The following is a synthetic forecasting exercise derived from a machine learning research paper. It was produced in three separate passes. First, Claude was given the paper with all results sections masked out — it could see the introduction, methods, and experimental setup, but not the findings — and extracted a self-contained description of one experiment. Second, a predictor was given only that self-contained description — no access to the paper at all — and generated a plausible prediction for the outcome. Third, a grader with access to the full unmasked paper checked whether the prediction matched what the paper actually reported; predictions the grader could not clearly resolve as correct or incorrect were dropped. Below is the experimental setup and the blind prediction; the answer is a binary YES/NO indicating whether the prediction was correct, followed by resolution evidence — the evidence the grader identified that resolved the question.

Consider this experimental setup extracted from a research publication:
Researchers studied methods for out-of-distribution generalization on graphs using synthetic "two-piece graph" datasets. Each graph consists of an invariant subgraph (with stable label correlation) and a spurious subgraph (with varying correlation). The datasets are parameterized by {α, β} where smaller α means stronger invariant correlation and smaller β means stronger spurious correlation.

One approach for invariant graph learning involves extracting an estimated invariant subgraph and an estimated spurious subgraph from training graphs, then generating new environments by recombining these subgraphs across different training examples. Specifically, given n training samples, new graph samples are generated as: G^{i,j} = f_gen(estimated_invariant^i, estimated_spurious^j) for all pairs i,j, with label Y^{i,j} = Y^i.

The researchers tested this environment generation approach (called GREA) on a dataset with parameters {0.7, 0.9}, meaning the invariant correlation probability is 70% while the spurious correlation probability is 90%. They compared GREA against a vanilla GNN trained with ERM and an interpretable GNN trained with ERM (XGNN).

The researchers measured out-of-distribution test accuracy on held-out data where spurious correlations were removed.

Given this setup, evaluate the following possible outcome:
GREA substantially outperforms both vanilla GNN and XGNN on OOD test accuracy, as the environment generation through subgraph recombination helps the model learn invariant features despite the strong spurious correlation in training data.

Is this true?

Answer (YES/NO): NO